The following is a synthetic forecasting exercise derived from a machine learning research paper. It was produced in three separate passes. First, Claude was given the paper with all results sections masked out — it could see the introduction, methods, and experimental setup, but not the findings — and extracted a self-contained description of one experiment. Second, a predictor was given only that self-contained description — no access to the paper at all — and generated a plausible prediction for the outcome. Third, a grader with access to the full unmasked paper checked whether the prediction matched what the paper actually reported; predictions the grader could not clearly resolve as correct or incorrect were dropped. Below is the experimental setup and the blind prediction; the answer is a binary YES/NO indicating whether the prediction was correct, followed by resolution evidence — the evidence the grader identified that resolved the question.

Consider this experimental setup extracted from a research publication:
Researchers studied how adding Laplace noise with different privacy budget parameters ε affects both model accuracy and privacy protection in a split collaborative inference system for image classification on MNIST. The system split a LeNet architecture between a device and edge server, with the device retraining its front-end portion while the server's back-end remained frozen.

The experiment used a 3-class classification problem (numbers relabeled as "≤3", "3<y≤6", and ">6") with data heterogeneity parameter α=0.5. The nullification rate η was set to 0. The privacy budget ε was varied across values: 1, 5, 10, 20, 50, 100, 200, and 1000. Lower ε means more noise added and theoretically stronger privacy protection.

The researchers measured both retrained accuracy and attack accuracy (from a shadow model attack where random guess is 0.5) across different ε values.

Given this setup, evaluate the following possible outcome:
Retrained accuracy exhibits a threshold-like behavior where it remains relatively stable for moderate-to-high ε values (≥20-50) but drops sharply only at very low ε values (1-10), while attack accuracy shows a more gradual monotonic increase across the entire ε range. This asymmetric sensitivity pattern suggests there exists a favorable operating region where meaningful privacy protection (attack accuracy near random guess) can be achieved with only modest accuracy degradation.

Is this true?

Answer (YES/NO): YES